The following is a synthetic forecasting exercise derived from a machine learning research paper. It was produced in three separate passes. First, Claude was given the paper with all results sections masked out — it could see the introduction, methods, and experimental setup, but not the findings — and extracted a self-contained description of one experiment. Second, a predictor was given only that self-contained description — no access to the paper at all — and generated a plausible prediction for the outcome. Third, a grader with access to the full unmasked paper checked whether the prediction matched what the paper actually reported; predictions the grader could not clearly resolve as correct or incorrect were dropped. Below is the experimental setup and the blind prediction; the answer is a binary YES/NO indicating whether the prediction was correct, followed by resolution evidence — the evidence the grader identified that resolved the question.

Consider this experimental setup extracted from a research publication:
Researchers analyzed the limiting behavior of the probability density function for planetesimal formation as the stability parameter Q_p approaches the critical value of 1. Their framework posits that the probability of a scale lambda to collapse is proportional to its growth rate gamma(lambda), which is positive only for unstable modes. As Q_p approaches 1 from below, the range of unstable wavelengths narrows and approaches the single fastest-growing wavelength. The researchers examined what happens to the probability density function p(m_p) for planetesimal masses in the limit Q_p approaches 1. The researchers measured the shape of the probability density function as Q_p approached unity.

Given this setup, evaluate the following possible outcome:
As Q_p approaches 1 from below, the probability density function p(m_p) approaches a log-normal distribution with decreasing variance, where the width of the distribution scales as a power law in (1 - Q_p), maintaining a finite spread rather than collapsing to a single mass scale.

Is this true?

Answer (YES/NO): NO